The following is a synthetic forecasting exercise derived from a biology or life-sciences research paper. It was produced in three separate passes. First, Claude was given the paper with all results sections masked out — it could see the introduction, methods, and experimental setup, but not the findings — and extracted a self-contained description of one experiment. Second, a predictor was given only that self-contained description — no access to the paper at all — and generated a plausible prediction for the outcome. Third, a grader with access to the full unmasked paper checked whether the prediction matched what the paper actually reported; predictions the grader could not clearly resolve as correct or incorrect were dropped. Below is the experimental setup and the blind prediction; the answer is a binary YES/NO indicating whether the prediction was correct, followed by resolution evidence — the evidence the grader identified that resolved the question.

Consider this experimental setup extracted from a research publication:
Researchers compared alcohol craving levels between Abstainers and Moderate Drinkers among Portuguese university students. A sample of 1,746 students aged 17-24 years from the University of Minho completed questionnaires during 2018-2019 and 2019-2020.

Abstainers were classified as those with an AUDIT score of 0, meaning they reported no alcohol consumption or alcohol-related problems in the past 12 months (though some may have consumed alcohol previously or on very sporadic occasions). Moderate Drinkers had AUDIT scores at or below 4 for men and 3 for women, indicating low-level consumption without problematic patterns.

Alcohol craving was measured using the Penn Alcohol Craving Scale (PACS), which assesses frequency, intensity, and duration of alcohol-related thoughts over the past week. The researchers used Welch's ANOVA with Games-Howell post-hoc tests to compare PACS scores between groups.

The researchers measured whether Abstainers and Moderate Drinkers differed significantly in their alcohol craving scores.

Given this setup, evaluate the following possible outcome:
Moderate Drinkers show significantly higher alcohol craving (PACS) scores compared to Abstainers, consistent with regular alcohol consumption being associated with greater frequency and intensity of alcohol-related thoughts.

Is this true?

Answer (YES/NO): YES